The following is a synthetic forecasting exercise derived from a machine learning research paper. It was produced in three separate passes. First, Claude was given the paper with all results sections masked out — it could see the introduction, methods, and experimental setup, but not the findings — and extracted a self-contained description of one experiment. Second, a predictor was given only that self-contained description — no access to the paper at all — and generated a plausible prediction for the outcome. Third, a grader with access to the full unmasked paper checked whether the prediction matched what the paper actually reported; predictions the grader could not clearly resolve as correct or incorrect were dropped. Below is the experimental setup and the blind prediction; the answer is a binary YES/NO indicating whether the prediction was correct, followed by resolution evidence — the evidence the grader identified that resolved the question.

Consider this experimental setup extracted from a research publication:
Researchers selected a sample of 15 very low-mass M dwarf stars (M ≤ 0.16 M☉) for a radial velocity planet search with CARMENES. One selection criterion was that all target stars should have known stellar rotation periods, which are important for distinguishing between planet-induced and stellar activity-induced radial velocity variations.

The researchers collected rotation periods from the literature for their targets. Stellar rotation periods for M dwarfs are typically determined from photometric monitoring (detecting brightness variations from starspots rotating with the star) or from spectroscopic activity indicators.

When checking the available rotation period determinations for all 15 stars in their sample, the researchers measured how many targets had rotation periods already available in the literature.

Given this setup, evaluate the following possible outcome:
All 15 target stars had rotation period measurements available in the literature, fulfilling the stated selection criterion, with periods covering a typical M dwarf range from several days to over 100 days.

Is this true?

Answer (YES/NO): NO